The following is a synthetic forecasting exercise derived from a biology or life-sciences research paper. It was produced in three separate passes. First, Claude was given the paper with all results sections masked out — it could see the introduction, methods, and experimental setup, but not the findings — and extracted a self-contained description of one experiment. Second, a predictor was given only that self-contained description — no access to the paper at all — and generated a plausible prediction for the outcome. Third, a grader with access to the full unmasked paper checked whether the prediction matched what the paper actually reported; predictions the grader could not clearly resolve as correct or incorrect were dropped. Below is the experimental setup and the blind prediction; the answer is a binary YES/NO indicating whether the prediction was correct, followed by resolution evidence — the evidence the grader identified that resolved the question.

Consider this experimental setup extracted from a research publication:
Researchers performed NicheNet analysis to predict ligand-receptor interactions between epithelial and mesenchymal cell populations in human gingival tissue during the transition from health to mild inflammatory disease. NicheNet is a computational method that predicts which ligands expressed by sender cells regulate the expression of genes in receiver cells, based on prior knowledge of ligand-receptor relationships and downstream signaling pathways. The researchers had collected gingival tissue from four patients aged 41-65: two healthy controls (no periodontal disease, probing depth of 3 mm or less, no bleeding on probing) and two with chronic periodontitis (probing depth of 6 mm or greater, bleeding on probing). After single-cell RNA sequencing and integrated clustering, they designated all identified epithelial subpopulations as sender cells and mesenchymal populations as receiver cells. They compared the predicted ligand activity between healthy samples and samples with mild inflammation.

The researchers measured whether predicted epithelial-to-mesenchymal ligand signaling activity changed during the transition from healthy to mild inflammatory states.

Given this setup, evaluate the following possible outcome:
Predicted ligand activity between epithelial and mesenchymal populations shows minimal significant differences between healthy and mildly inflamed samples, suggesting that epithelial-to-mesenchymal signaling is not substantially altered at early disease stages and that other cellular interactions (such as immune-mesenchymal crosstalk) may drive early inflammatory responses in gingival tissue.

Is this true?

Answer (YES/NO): NO